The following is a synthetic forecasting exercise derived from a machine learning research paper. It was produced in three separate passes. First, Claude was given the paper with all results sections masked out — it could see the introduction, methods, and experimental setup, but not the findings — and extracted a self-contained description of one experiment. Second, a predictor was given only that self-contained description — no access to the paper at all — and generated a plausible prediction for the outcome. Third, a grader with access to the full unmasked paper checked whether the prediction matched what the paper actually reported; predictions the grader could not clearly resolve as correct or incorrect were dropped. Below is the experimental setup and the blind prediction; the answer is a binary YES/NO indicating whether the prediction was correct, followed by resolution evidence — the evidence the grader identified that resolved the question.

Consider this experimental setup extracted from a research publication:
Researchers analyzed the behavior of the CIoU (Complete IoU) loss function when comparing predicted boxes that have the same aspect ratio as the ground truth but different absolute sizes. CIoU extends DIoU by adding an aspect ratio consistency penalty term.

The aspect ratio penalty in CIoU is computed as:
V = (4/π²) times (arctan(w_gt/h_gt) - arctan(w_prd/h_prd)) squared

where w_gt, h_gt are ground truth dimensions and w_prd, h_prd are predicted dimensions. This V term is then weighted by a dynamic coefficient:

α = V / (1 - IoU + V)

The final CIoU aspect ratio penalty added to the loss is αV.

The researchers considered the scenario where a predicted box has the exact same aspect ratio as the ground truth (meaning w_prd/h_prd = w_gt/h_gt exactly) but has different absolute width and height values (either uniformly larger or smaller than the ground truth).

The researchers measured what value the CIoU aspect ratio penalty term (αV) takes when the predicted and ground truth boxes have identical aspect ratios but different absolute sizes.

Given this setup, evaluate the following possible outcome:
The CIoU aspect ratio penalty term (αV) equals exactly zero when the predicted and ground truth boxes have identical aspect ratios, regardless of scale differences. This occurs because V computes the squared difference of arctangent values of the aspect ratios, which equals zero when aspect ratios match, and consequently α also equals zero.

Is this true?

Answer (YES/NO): YES